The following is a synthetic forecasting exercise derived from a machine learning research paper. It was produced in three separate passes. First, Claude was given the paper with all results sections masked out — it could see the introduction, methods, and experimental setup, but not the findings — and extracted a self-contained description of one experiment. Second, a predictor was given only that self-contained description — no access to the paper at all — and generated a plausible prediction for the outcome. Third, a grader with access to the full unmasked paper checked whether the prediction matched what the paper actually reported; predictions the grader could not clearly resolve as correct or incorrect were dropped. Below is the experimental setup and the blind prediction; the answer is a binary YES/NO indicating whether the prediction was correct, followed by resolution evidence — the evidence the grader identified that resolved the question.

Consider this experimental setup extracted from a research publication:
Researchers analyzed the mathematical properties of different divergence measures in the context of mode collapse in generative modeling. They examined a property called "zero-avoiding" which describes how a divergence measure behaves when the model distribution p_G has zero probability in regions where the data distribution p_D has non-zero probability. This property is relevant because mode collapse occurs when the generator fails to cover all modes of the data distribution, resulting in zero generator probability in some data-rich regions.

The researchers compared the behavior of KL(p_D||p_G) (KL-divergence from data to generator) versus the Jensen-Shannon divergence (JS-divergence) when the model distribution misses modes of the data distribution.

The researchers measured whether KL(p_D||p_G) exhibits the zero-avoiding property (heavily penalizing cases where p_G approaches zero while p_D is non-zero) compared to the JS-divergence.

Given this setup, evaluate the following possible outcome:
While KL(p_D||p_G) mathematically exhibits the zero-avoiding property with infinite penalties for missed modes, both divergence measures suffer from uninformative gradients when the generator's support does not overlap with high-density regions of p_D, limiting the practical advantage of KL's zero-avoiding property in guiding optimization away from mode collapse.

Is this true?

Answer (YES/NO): NO